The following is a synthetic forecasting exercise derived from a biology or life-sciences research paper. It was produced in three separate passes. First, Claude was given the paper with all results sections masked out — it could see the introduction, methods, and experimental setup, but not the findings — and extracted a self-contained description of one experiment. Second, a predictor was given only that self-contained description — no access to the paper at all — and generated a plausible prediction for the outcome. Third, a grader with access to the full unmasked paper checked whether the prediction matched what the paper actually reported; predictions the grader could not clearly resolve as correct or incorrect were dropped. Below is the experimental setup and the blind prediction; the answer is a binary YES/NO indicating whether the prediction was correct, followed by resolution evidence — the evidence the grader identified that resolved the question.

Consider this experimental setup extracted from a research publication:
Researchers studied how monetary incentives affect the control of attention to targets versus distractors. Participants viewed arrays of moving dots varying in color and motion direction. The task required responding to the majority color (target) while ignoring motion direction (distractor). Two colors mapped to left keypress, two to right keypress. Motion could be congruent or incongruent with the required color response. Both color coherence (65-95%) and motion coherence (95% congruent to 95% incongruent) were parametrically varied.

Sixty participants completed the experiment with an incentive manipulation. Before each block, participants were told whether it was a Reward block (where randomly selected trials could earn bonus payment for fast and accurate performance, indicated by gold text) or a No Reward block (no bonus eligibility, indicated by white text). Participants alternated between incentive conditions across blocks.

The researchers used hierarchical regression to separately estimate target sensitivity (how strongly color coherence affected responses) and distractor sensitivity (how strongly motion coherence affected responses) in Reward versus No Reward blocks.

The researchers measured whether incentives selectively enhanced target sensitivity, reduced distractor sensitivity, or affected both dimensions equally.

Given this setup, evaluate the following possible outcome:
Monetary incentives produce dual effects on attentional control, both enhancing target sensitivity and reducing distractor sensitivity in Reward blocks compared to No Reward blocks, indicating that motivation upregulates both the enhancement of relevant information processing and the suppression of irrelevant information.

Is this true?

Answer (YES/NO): NO